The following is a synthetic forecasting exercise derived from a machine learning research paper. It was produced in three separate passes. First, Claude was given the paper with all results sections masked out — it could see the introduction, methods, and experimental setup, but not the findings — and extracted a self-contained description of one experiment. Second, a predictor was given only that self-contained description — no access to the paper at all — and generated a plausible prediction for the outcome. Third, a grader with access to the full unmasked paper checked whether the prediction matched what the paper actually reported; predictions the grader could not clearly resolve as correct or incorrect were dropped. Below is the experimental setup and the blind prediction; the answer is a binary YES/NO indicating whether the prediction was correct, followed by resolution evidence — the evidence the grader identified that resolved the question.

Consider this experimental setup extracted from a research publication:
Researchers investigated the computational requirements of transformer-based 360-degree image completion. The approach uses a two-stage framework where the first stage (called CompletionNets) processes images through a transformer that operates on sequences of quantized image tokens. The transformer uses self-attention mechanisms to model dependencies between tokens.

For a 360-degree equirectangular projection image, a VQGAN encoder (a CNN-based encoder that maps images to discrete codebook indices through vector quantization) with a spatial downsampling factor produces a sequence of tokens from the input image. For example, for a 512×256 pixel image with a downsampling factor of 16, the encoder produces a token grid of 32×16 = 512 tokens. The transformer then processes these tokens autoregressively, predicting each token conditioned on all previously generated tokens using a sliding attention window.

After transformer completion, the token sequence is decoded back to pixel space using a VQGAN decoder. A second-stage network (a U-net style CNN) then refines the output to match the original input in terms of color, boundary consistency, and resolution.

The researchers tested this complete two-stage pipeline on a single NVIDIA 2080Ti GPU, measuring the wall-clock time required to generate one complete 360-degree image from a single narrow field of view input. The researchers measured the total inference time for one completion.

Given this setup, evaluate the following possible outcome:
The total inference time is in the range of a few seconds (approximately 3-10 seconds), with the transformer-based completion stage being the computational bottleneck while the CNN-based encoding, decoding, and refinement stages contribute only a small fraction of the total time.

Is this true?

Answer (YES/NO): NO